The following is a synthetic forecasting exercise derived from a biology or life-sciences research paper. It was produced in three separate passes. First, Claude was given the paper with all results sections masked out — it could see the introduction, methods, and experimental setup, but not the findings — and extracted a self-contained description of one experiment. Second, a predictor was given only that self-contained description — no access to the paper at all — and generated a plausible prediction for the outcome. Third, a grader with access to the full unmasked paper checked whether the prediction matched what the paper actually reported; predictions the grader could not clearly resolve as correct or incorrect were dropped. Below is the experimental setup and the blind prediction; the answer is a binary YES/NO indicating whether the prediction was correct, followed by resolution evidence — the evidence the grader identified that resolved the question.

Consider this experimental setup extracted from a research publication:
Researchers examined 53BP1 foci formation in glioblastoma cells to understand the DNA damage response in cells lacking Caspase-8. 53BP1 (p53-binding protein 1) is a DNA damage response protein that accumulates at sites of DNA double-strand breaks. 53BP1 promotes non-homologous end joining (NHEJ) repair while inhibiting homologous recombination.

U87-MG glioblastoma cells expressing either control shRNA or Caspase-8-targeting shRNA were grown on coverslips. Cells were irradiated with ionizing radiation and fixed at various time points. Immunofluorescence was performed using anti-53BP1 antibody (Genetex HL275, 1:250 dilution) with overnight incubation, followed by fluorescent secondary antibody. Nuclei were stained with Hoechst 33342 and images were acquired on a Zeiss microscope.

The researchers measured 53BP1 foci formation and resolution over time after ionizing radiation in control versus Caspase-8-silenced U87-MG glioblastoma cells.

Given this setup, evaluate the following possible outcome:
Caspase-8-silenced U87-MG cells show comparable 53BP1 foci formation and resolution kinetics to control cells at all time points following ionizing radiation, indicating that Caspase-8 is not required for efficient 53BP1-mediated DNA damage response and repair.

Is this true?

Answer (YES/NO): YES